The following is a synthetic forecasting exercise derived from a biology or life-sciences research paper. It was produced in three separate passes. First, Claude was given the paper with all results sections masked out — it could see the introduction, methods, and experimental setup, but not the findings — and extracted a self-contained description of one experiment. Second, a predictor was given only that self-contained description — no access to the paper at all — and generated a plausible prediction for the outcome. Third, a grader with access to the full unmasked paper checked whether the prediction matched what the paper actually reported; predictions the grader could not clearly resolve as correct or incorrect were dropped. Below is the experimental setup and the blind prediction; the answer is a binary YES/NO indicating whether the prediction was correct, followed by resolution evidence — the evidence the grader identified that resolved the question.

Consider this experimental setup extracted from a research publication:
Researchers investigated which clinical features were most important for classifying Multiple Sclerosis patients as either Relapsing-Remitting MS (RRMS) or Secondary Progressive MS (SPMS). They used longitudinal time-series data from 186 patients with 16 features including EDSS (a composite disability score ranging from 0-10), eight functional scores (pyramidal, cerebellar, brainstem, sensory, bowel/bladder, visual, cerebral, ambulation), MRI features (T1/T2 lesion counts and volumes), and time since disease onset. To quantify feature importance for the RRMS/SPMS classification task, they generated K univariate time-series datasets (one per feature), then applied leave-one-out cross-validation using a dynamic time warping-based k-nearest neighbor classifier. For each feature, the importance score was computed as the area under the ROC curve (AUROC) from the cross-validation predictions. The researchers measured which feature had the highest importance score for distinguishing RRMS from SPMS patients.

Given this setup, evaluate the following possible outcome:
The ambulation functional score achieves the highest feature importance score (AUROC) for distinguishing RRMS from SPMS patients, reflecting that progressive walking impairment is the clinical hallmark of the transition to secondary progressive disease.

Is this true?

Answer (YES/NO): NO